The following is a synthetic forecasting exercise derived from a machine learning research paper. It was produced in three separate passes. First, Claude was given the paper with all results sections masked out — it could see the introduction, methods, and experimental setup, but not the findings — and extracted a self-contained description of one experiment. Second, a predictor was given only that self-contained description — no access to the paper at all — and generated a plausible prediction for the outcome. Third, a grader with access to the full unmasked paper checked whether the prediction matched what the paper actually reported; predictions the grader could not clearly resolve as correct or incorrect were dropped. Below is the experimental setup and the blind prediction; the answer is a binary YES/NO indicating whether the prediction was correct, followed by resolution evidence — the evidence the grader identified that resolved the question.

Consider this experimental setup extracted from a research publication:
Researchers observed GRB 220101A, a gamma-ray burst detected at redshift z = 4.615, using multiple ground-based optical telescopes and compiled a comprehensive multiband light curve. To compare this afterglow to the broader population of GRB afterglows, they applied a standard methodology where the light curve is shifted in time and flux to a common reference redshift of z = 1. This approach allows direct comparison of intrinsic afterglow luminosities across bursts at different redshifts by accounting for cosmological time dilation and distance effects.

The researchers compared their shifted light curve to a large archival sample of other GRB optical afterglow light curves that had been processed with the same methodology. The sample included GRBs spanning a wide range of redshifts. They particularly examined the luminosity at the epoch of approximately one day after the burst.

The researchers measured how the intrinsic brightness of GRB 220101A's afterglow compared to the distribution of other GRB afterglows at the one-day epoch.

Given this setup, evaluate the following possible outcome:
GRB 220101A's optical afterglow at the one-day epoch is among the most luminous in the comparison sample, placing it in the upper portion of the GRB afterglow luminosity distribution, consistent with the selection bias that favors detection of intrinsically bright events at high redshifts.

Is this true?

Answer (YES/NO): YES